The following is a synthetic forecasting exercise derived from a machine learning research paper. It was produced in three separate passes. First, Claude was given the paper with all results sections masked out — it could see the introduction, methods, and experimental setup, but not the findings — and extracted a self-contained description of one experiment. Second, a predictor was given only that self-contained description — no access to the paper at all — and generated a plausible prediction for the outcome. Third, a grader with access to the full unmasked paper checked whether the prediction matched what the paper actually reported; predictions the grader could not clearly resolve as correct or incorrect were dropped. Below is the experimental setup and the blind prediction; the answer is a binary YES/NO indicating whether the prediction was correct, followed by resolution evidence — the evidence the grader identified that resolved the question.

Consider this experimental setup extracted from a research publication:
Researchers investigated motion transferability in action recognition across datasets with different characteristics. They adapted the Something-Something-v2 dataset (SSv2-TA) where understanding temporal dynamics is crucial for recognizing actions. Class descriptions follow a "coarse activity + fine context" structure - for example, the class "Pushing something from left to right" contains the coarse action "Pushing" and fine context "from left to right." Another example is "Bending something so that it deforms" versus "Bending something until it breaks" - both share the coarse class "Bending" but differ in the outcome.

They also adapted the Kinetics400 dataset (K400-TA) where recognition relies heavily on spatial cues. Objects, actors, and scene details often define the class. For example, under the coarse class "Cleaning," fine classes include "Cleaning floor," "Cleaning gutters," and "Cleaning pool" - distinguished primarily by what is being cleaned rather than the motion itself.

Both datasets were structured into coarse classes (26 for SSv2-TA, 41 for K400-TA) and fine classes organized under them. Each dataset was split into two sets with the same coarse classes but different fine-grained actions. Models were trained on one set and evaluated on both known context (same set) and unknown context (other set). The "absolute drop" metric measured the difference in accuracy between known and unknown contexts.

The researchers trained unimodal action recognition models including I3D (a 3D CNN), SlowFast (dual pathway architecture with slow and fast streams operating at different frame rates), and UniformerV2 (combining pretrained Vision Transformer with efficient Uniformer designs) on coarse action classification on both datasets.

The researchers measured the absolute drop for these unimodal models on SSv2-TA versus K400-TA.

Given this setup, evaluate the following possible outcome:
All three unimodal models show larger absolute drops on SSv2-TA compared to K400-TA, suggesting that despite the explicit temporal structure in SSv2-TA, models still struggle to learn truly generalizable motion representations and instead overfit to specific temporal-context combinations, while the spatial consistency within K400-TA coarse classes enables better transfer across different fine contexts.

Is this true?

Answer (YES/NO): NO